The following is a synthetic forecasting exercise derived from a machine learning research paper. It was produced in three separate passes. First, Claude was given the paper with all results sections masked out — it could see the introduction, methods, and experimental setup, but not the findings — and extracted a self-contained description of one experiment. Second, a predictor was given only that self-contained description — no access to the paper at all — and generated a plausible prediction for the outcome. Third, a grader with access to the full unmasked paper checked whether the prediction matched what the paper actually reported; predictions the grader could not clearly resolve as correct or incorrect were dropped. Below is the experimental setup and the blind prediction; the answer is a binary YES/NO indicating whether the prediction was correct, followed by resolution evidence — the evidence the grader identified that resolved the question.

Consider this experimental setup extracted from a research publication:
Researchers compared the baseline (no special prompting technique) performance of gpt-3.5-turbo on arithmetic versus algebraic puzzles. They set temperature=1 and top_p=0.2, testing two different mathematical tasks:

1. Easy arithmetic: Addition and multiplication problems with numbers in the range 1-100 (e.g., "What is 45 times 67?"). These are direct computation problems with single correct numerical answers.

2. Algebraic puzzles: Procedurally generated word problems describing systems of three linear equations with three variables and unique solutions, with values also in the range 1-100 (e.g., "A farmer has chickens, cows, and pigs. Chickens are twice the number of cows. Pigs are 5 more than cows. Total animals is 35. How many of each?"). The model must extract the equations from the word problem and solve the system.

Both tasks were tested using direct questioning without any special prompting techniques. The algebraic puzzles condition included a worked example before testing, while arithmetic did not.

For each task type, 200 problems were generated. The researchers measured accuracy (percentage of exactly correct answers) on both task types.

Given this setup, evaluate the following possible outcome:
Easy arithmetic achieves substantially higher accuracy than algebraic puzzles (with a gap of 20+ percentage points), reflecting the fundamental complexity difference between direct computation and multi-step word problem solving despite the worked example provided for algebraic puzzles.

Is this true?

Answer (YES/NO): YES